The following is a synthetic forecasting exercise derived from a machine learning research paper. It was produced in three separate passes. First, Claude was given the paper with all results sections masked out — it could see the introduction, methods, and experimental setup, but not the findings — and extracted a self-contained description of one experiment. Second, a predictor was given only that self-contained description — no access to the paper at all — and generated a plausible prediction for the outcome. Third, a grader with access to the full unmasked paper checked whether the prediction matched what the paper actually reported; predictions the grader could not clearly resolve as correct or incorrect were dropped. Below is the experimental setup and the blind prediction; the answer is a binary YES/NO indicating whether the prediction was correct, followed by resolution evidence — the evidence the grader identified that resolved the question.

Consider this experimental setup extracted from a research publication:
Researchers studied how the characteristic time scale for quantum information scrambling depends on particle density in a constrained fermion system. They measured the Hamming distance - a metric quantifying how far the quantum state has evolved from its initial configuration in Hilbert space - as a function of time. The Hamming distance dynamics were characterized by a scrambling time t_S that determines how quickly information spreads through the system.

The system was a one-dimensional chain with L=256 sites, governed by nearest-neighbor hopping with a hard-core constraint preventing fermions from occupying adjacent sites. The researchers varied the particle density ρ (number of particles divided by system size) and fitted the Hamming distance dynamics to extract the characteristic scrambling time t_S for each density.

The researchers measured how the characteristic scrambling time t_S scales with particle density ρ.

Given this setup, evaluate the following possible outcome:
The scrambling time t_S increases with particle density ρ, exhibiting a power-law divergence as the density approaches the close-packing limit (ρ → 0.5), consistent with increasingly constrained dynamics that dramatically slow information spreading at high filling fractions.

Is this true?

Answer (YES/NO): NO